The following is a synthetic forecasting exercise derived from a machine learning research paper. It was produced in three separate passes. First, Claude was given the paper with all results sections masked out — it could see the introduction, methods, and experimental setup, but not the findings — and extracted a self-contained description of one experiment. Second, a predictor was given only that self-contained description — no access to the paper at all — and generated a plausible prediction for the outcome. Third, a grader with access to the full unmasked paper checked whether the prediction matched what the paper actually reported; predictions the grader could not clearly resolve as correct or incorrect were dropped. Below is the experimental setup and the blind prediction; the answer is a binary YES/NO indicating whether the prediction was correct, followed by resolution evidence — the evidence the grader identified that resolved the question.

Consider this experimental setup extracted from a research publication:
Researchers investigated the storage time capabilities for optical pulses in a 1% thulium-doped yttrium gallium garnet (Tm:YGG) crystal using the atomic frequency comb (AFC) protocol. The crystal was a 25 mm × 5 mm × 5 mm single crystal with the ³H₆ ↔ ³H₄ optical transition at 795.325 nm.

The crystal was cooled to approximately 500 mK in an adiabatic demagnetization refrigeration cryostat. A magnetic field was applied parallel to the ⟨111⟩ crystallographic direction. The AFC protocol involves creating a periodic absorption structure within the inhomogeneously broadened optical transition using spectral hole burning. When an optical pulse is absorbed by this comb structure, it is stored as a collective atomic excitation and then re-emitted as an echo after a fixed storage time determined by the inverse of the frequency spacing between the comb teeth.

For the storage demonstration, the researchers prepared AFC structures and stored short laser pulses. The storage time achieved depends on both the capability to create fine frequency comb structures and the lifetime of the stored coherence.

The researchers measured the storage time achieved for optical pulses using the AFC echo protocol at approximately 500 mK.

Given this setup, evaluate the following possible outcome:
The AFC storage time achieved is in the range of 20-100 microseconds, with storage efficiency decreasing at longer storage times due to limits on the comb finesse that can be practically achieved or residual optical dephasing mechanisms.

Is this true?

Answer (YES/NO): NO